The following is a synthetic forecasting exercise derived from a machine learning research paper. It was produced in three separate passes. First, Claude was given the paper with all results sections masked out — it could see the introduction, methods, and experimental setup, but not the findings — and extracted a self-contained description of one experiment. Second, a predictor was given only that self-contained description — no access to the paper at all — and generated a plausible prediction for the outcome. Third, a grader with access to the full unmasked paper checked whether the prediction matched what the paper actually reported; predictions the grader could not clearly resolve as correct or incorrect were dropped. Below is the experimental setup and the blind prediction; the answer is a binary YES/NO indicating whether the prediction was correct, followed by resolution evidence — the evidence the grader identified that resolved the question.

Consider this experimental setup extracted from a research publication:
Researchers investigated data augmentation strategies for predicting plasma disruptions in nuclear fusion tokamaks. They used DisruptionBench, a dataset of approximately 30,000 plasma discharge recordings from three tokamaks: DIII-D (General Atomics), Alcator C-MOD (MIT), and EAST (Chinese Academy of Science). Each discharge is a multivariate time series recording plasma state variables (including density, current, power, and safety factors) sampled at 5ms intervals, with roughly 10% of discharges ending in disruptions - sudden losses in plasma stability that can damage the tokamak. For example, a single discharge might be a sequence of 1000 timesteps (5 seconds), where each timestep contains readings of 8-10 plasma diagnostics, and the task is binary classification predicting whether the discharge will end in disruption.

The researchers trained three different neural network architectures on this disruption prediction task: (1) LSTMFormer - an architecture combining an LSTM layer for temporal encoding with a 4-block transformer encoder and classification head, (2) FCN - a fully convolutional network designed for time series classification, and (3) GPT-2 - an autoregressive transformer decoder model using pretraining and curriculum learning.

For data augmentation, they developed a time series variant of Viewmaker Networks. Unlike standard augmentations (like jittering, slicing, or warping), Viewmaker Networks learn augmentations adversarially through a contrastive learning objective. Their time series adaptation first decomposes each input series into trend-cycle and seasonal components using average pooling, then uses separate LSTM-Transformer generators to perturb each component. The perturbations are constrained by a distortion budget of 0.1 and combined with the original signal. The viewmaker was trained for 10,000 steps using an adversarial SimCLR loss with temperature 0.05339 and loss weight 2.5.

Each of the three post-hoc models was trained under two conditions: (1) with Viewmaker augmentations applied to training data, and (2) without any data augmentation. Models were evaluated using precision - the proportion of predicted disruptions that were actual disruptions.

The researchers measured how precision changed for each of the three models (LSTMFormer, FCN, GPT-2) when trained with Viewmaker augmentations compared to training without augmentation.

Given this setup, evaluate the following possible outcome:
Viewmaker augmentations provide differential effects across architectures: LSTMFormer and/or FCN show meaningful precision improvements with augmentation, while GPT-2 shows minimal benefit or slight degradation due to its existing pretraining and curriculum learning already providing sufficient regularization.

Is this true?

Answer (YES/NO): NO